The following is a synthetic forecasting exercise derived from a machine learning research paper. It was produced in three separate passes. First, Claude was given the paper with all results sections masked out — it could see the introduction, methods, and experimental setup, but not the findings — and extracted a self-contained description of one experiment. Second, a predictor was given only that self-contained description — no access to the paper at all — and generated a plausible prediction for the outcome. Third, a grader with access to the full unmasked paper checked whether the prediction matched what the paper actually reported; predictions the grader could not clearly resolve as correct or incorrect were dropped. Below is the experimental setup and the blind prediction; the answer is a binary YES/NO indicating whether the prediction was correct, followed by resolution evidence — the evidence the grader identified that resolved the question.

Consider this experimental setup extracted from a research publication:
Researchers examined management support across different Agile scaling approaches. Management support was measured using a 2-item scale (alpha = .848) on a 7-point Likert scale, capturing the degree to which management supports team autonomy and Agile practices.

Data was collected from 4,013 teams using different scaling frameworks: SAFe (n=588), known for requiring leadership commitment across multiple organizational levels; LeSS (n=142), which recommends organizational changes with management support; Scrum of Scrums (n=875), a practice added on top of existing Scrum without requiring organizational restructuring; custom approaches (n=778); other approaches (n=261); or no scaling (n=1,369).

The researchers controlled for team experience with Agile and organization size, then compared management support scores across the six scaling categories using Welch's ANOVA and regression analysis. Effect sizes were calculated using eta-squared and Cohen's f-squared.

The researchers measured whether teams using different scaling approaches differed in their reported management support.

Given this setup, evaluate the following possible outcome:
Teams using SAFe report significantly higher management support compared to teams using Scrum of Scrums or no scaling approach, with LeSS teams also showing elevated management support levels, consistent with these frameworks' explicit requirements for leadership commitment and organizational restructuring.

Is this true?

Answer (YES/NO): NO